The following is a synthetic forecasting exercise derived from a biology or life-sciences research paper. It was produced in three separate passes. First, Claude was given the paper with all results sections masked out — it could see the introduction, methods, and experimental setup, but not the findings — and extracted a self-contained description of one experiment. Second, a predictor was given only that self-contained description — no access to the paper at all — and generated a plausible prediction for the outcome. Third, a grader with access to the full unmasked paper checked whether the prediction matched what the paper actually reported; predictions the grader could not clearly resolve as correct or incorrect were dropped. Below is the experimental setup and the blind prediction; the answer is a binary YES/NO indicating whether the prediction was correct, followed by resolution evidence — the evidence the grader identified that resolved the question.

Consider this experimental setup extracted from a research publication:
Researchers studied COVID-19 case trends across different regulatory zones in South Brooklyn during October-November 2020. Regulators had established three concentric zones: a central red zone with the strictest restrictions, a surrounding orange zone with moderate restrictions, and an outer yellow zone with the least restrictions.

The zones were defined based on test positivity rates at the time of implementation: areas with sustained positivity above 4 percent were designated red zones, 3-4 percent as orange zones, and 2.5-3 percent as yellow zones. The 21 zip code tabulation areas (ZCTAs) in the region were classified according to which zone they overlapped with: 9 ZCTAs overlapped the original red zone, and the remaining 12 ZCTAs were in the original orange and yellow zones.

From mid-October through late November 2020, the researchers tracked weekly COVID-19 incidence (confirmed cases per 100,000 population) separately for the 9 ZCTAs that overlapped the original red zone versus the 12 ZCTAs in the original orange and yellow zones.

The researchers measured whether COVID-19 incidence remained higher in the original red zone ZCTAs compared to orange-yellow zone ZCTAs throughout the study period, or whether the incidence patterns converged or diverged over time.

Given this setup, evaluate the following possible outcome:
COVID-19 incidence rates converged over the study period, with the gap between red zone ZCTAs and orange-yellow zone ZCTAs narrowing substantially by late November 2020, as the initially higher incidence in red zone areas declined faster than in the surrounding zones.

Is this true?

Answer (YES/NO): NO